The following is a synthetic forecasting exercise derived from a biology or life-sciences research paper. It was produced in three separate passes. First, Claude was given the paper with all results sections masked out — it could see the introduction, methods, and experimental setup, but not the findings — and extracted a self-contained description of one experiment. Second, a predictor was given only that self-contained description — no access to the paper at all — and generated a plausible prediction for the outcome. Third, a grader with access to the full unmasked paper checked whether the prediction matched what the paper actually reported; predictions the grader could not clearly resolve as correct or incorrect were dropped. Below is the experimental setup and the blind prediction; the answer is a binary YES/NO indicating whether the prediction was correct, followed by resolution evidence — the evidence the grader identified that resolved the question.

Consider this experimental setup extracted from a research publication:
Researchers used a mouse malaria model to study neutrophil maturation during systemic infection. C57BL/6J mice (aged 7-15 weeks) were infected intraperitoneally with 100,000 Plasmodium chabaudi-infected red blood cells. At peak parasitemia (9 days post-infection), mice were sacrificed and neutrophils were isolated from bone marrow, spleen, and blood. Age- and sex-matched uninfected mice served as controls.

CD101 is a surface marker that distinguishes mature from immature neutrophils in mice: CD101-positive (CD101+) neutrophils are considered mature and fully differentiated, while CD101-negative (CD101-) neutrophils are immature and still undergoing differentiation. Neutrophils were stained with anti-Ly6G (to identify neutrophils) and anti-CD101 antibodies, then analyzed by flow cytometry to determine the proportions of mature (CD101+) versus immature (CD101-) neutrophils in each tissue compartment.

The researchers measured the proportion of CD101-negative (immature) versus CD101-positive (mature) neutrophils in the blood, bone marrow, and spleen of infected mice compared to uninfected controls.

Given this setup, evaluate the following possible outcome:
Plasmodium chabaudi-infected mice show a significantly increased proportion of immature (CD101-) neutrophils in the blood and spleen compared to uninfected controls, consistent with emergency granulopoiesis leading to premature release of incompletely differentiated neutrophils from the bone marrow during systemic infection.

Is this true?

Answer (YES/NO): YES